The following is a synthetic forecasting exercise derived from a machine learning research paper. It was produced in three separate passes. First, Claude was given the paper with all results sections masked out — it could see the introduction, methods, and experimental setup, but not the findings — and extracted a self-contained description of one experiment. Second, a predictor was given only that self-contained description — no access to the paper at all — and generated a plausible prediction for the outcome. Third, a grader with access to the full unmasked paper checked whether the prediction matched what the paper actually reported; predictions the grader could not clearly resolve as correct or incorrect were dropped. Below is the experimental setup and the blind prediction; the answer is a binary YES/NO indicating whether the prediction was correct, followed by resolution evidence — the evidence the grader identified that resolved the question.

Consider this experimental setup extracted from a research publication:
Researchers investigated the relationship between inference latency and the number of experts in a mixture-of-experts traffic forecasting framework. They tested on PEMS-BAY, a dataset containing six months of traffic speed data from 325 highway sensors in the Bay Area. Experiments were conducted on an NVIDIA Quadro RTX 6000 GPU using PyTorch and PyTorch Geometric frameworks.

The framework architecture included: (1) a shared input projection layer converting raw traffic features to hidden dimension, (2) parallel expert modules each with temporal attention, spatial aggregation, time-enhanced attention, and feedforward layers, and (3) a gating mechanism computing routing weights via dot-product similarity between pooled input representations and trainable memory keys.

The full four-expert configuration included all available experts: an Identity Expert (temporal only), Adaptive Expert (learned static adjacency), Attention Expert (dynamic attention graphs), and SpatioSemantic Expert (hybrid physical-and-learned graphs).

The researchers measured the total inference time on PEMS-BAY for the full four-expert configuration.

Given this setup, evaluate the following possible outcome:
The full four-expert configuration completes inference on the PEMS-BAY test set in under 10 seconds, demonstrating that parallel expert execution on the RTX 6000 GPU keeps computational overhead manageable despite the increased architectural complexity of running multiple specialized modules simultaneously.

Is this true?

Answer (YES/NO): NO